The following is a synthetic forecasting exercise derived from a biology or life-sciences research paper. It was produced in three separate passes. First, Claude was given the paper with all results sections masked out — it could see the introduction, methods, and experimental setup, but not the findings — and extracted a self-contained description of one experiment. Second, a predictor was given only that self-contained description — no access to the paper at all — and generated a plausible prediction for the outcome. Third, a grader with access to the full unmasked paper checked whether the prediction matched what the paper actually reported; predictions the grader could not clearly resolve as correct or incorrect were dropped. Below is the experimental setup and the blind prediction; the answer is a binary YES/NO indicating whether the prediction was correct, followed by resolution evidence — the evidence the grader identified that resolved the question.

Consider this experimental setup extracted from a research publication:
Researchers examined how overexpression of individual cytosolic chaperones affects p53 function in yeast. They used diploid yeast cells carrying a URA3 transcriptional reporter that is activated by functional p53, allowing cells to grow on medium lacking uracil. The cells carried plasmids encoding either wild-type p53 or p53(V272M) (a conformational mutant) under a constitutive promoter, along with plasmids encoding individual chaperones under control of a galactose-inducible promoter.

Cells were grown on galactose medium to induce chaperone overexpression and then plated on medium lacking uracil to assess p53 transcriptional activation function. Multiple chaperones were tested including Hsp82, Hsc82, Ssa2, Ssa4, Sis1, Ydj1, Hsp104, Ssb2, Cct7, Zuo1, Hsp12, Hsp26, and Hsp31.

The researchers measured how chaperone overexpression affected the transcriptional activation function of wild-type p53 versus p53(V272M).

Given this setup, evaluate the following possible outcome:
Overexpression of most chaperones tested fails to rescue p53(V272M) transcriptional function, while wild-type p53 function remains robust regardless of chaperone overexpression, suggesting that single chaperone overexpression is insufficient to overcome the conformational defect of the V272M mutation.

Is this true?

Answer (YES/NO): NO